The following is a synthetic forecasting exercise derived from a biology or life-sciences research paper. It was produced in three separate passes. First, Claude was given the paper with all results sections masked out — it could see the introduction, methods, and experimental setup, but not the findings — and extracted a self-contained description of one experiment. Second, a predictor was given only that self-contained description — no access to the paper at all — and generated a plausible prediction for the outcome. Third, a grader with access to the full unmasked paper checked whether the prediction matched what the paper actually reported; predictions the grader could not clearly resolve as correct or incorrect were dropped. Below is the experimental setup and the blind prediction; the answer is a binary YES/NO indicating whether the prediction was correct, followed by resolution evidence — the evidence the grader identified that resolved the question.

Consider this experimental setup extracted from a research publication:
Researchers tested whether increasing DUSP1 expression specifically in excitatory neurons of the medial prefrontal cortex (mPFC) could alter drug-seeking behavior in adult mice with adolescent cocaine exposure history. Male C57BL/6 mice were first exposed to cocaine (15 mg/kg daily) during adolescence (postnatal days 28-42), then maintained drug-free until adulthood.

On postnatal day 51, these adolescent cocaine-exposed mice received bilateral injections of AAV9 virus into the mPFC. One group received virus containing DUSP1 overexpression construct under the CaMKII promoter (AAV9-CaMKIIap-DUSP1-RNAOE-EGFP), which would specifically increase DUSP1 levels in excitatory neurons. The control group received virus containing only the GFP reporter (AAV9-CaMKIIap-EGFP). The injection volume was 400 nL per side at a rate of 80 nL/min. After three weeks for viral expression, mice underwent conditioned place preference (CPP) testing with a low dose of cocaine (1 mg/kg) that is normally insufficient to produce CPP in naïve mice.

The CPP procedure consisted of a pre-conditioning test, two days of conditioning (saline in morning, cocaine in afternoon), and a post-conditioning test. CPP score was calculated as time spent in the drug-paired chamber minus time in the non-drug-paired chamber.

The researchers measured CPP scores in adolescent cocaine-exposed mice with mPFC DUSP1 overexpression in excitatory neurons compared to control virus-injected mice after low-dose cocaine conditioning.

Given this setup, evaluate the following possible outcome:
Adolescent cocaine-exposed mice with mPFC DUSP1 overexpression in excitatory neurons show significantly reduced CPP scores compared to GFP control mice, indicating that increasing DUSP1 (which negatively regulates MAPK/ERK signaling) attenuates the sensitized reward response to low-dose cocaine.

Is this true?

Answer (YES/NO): YES